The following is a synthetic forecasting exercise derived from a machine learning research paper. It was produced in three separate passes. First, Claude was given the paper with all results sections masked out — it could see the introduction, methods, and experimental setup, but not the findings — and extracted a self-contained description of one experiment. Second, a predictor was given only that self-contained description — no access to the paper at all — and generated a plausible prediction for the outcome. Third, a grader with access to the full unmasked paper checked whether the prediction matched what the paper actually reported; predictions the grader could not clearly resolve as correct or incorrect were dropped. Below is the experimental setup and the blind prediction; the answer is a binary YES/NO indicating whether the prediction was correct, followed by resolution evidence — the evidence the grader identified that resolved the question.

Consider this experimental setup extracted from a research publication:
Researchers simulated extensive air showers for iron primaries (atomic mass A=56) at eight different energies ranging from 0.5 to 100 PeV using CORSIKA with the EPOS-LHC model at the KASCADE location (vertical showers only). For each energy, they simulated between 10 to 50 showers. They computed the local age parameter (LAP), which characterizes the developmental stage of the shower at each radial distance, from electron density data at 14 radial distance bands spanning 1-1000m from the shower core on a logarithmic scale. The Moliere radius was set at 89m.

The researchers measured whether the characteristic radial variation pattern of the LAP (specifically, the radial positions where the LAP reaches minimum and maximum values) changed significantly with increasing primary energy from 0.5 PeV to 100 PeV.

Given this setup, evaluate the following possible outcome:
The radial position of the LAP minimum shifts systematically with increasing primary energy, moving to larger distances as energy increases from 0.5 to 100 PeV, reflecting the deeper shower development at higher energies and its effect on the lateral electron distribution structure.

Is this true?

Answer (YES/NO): NO